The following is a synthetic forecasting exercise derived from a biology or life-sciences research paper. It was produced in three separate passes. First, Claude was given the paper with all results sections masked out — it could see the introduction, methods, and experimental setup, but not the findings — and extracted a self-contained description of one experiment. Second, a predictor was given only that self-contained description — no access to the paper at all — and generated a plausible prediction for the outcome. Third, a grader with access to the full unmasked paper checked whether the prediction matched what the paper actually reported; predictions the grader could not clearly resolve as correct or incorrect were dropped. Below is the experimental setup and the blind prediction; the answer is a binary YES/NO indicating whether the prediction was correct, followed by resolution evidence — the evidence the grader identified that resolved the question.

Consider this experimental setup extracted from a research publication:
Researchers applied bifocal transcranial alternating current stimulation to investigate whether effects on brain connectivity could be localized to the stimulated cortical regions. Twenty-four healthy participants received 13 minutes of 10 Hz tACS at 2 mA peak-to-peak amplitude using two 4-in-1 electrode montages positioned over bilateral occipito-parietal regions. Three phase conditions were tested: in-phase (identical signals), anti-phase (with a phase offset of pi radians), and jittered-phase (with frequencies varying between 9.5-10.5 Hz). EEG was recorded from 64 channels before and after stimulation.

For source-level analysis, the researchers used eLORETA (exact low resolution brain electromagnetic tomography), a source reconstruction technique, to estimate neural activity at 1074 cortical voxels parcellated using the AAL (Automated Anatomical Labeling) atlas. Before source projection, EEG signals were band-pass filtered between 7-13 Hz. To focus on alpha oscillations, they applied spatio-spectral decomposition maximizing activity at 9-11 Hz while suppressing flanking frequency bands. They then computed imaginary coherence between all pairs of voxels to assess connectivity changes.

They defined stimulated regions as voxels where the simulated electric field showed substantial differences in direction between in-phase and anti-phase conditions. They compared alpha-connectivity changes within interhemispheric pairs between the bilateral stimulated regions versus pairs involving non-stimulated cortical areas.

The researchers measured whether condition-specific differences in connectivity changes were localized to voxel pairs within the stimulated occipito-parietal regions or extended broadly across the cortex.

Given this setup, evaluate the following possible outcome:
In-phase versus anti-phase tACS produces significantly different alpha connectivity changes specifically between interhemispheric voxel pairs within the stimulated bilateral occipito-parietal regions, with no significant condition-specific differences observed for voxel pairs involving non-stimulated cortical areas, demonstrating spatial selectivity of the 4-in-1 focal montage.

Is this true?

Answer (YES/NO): YES